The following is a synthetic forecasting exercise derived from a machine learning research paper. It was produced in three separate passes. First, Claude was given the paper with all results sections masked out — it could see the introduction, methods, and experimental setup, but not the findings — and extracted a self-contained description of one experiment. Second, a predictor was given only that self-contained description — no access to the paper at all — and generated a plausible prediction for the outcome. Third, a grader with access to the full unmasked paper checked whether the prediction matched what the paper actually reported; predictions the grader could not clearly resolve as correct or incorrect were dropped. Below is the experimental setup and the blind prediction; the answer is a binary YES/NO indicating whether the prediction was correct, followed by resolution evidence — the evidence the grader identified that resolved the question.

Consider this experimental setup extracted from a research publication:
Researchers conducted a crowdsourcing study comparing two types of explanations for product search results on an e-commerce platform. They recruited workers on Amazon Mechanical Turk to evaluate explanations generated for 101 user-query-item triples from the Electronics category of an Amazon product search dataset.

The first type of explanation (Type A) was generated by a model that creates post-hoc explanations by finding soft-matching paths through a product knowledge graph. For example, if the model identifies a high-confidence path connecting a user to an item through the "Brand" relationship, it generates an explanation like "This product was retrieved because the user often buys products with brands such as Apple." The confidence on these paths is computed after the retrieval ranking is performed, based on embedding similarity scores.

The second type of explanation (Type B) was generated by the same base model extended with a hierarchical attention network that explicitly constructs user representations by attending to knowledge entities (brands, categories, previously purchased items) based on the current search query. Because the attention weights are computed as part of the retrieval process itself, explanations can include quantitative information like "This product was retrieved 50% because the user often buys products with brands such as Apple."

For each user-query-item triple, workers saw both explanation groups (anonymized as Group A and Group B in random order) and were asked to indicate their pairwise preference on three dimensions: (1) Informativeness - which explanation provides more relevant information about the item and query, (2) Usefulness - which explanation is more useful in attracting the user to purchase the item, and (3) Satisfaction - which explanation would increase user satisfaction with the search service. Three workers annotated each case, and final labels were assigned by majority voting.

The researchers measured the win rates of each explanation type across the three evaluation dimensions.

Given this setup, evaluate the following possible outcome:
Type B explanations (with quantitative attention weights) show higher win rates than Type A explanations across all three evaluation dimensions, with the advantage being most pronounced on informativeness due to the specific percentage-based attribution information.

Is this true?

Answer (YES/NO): NO